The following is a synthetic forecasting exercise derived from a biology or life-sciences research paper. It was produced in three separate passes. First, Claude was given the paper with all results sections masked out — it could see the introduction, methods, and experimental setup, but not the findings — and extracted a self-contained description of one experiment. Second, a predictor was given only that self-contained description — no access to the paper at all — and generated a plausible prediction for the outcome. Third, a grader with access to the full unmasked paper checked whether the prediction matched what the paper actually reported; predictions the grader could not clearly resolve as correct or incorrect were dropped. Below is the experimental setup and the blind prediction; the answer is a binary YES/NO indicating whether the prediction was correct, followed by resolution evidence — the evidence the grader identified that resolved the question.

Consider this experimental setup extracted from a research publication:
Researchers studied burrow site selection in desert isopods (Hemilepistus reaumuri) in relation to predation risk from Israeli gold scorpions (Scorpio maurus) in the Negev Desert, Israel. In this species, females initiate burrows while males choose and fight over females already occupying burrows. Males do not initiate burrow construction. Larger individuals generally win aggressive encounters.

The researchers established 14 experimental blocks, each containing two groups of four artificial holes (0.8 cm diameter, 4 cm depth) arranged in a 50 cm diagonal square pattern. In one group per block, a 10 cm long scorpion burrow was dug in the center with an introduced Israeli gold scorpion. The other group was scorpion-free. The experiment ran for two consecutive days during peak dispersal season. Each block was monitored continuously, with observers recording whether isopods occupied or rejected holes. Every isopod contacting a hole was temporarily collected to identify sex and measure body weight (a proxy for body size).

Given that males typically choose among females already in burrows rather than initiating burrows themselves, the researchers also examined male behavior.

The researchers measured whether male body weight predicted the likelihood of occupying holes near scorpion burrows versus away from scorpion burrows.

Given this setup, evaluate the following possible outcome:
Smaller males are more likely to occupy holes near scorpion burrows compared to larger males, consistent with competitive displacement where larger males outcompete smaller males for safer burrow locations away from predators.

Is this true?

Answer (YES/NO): NO